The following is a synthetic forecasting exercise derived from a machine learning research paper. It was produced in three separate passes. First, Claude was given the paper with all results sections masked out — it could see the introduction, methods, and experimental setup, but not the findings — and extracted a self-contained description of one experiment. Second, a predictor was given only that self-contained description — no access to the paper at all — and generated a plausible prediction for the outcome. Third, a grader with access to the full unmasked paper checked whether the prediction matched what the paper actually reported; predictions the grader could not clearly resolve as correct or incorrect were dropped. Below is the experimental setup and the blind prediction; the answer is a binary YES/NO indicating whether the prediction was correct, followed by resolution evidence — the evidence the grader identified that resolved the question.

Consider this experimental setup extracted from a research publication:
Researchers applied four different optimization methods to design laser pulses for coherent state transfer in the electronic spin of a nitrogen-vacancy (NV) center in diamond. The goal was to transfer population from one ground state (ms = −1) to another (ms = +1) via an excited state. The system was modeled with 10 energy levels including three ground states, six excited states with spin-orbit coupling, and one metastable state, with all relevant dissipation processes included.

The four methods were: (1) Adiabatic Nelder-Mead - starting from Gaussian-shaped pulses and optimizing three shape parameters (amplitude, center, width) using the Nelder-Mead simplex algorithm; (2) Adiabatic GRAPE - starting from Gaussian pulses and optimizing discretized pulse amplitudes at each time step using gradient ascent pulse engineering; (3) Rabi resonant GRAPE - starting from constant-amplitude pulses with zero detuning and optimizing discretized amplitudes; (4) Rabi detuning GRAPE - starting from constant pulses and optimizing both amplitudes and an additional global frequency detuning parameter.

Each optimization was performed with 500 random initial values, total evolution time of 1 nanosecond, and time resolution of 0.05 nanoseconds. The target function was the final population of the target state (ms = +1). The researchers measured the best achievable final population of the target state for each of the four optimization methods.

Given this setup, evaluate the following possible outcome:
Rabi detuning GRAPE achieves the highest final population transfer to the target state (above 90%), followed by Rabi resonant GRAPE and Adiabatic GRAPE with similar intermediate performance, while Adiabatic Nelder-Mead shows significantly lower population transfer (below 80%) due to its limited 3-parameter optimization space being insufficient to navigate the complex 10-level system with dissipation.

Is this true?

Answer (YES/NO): NO